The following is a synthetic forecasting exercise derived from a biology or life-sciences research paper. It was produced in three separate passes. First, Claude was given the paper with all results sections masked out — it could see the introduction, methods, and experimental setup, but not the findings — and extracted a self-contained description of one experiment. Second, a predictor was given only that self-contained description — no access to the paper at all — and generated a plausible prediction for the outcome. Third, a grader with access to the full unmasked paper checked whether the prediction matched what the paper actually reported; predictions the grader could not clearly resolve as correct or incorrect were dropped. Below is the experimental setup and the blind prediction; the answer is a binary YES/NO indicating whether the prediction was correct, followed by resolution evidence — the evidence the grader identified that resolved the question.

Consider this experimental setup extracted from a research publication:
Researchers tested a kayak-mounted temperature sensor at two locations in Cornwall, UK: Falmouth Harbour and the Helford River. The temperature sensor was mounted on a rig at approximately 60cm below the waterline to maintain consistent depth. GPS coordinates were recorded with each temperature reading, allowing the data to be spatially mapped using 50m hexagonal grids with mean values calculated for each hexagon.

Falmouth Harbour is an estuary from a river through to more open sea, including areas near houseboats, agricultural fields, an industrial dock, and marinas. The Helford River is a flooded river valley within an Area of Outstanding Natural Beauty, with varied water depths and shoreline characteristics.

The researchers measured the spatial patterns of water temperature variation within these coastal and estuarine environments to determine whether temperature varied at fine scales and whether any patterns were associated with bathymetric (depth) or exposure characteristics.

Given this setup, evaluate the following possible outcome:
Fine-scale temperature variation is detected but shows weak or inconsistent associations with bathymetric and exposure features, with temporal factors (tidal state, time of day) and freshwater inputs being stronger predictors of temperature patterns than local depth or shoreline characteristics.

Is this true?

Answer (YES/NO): NO